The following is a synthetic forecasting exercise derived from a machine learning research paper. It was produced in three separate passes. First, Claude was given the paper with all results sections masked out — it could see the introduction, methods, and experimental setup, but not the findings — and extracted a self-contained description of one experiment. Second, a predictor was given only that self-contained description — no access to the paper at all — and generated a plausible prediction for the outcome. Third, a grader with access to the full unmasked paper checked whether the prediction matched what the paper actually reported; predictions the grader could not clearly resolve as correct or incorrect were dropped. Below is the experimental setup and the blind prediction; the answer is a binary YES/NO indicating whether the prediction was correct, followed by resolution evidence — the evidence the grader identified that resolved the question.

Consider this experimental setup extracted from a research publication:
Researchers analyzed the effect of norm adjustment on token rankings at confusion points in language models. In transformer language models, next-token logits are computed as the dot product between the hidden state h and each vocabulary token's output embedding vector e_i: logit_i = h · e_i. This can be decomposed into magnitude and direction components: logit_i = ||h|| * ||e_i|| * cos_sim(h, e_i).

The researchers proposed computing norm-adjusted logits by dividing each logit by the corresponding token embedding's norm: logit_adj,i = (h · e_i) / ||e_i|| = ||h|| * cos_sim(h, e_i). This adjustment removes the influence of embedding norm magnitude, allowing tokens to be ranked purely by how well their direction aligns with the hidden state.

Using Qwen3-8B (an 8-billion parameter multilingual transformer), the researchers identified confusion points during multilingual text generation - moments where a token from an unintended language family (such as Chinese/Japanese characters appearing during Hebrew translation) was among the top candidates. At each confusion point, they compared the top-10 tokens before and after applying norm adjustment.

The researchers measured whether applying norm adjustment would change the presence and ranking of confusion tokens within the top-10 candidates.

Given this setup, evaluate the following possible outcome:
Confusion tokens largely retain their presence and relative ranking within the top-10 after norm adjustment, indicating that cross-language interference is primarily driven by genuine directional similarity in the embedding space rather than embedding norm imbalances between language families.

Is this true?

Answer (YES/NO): NO